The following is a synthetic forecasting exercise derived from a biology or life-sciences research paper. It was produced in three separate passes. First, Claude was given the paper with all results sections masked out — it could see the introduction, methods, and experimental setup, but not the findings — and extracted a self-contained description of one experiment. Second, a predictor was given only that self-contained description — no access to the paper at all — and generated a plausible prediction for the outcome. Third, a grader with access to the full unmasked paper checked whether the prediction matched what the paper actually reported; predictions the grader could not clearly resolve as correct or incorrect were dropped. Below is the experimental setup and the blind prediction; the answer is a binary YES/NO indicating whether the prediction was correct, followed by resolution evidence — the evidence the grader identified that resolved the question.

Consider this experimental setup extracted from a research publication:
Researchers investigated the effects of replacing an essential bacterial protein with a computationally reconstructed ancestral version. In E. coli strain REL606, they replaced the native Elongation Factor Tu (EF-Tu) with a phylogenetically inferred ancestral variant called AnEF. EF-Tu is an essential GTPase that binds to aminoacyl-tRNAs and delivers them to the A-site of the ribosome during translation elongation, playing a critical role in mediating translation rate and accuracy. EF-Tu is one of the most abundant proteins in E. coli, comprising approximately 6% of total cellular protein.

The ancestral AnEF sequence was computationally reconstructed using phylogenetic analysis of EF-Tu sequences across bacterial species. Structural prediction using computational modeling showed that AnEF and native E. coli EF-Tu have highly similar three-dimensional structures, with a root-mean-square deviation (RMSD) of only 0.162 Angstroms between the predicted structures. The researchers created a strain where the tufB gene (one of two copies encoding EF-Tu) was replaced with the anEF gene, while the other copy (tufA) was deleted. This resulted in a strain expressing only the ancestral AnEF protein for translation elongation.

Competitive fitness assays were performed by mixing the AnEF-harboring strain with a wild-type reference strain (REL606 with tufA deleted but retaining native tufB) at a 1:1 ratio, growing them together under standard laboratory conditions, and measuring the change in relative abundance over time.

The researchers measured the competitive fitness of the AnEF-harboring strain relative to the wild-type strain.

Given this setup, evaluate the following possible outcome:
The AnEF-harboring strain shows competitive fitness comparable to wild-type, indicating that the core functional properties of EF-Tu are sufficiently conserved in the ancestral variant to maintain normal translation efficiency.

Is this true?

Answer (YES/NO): NO